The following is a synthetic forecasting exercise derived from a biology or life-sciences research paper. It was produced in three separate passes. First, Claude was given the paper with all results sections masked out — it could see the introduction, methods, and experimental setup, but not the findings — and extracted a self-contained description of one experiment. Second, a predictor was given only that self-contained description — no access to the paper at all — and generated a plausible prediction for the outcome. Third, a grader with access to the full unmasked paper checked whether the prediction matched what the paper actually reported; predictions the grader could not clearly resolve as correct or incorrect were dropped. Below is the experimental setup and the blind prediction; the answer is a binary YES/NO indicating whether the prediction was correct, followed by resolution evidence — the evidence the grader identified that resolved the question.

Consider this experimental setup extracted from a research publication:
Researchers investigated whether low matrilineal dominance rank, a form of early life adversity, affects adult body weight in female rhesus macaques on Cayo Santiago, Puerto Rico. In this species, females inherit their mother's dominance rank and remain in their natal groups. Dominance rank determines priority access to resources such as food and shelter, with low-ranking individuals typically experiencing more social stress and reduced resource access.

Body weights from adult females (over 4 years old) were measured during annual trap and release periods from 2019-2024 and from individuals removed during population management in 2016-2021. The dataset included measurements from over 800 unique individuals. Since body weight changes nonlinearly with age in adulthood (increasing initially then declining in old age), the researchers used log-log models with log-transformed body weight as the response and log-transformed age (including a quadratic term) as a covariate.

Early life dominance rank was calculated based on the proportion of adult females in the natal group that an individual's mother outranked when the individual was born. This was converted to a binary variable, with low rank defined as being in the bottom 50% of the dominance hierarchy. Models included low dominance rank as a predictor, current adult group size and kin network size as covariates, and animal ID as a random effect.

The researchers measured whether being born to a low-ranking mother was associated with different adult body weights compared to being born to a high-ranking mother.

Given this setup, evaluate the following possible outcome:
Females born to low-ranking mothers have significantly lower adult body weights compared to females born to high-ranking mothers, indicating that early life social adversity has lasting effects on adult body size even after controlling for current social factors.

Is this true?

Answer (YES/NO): YES